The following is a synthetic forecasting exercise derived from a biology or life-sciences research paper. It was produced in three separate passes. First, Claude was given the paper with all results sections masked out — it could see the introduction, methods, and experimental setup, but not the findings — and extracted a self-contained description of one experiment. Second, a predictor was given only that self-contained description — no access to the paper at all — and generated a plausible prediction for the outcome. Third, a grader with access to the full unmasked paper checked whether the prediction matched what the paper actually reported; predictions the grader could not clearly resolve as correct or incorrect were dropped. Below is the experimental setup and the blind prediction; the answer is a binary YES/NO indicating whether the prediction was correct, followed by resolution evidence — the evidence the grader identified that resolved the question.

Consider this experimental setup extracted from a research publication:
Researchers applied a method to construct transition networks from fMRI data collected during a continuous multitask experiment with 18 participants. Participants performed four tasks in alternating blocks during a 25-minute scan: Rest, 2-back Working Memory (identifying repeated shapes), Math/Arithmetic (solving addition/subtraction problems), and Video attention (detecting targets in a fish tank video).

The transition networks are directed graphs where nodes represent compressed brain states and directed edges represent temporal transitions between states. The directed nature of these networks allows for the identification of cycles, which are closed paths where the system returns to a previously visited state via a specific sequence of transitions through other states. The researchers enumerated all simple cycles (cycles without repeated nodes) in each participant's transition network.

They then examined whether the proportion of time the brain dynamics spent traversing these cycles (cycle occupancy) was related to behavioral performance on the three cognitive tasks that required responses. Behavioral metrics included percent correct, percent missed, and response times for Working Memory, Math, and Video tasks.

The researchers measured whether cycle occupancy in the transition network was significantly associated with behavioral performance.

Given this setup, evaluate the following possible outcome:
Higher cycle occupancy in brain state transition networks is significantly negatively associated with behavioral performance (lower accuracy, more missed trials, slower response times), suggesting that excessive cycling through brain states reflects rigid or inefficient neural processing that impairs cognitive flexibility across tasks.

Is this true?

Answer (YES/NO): NO